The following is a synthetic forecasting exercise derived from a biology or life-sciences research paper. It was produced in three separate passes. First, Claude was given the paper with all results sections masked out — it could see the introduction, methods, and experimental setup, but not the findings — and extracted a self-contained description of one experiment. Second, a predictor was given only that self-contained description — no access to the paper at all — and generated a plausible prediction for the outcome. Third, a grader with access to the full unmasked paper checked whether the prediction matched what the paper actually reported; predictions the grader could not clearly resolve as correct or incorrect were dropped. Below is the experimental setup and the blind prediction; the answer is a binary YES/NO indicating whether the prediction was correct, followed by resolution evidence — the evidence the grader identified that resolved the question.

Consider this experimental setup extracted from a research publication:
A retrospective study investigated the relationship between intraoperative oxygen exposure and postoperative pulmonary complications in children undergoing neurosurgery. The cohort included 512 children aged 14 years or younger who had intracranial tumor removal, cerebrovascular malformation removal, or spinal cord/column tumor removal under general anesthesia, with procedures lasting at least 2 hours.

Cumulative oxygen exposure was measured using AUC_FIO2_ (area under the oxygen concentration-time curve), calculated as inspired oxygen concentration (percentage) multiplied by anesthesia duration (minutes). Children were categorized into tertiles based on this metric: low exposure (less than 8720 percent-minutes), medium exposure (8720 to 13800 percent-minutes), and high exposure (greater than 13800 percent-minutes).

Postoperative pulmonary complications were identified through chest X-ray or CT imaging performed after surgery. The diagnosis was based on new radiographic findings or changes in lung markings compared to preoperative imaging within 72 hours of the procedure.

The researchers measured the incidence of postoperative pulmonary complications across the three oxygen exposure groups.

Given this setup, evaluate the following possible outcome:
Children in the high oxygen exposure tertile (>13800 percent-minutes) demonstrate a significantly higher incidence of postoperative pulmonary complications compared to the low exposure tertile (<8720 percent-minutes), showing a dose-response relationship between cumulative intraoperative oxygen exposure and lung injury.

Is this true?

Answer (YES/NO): NO